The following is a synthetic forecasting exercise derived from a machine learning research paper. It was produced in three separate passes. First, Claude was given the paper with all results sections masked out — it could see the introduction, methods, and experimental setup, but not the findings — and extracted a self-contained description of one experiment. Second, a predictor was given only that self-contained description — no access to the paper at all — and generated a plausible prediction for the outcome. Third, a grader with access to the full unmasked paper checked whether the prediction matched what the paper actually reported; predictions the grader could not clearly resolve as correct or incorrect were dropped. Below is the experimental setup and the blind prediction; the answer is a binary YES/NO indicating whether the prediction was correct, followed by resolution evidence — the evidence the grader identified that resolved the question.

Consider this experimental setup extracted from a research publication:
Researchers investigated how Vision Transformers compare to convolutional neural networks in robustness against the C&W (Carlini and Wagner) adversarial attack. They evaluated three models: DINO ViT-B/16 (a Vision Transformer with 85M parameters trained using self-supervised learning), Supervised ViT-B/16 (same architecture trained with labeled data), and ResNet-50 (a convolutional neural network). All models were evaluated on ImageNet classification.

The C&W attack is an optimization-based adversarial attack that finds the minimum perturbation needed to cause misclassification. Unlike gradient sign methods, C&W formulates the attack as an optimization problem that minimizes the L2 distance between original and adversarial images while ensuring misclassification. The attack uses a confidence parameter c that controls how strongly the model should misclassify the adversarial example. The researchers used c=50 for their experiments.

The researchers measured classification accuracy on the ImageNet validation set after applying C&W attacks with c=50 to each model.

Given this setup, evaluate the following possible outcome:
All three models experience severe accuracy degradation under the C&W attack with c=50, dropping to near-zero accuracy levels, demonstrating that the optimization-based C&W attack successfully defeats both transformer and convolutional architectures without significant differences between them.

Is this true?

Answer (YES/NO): NO